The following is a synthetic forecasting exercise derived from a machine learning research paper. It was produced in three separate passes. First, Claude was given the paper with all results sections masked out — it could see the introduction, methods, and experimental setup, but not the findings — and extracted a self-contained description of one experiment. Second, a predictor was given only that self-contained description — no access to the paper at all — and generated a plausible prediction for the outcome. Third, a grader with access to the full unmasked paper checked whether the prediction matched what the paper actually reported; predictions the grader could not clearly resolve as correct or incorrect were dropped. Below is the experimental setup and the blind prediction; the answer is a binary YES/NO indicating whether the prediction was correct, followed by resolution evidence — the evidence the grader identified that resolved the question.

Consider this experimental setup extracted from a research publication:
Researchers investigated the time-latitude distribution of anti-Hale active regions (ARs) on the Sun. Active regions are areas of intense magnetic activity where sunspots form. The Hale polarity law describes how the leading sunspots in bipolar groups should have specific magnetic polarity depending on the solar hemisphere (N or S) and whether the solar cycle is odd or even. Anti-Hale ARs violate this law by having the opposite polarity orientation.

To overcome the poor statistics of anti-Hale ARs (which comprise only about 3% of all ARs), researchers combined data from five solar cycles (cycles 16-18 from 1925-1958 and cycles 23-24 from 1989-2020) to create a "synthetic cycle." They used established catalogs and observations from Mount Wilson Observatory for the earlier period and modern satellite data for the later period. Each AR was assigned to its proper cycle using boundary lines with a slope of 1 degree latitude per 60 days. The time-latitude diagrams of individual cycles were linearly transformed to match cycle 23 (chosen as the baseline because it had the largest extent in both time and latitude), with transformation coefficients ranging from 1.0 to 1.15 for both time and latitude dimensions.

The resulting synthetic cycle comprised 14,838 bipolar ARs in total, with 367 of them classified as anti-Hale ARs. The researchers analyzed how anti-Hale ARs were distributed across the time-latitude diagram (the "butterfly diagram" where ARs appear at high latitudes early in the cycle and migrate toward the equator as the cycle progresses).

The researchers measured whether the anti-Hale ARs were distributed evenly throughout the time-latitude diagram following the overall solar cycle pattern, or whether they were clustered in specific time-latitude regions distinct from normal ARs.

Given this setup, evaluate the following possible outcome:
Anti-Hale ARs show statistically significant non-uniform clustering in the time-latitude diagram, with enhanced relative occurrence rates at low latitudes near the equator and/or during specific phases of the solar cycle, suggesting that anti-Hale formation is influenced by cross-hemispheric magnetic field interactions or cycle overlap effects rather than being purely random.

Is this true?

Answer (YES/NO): YES